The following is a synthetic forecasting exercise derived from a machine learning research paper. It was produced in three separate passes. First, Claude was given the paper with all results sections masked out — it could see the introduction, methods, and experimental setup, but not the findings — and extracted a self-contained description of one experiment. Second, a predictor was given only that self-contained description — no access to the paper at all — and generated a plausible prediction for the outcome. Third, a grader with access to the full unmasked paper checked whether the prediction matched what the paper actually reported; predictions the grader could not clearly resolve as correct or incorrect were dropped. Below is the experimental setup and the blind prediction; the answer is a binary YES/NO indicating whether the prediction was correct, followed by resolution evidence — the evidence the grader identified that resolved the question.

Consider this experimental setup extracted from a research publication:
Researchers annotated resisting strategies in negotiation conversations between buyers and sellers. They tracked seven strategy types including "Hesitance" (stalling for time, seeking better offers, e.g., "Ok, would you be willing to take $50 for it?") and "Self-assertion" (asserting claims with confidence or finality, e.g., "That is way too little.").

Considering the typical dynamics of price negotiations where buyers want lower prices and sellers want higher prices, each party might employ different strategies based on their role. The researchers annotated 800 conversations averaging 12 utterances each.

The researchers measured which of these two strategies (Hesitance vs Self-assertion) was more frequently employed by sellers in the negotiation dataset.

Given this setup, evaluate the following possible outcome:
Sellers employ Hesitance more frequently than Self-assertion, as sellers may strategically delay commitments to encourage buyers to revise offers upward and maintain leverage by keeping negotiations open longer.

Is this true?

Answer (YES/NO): YES